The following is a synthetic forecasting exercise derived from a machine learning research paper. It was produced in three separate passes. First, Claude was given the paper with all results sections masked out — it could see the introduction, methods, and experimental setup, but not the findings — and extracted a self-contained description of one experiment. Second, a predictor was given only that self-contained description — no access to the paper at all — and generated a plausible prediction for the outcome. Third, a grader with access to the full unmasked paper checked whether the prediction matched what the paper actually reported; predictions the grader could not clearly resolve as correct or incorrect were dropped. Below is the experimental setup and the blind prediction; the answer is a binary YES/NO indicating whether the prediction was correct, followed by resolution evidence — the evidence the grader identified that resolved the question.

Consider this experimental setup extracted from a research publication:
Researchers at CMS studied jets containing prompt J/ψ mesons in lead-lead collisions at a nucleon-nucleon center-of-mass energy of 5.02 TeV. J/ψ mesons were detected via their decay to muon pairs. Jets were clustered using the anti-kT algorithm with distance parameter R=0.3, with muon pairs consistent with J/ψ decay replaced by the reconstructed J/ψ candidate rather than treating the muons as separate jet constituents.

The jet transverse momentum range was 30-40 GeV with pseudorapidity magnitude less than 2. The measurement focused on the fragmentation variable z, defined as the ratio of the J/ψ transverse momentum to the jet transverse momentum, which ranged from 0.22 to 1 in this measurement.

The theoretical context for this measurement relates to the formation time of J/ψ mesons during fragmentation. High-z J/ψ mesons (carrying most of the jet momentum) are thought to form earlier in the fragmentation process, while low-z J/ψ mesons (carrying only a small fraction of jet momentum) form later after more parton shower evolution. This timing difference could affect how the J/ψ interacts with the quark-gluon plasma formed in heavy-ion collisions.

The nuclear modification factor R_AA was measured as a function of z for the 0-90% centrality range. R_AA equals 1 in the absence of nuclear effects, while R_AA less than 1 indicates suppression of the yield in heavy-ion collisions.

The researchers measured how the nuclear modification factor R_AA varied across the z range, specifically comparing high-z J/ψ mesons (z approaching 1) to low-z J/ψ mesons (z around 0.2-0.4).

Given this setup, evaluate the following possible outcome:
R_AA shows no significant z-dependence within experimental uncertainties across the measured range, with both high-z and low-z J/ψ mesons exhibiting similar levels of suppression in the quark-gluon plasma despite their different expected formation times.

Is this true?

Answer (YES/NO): NO